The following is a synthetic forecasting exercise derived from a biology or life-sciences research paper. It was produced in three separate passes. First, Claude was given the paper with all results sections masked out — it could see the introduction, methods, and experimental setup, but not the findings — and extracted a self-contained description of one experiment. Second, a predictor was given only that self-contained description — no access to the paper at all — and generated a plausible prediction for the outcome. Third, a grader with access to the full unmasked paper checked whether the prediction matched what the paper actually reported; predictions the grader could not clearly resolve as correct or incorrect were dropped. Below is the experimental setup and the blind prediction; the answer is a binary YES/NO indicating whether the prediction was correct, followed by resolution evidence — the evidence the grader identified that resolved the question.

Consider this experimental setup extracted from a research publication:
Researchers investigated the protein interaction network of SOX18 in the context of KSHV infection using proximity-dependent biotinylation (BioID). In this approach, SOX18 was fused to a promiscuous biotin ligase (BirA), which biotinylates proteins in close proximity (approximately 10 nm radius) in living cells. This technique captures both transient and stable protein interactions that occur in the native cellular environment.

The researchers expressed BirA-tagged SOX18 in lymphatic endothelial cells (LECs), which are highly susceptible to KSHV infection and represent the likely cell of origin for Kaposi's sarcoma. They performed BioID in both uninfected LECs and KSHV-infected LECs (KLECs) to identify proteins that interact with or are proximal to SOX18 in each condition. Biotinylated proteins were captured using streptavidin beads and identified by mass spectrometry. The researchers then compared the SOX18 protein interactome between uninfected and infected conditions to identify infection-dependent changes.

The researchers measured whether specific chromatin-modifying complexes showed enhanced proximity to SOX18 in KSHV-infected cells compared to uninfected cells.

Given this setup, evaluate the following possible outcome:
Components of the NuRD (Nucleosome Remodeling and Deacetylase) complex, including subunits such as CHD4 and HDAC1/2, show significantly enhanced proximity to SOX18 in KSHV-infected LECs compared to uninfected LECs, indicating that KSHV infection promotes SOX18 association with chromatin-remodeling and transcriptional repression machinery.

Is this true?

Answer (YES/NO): NO